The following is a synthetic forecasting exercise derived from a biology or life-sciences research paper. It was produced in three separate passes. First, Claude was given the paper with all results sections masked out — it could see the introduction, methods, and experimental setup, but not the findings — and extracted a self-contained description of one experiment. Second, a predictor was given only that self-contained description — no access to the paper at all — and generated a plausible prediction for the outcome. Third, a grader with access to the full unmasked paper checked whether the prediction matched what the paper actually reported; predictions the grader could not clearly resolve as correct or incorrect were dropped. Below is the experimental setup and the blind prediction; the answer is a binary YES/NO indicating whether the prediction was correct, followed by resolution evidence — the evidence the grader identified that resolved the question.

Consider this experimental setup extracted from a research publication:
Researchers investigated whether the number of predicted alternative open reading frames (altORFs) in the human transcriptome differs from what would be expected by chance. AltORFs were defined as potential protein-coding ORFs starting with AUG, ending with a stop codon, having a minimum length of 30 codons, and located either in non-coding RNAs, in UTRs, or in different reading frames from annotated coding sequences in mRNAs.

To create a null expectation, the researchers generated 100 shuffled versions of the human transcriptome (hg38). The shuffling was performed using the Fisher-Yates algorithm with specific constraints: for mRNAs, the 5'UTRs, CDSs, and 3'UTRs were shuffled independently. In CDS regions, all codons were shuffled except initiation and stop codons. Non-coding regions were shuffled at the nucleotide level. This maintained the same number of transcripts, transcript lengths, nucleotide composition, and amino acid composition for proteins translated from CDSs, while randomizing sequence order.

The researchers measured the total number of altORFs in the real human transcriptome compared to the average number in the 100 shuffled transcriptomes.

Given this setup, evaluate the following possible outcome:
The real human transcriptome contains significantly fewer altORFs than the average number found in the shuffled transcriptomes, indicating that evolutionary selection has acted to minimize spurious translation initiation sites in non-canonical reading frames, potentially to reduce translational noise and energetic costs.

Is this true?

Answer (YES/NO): NO